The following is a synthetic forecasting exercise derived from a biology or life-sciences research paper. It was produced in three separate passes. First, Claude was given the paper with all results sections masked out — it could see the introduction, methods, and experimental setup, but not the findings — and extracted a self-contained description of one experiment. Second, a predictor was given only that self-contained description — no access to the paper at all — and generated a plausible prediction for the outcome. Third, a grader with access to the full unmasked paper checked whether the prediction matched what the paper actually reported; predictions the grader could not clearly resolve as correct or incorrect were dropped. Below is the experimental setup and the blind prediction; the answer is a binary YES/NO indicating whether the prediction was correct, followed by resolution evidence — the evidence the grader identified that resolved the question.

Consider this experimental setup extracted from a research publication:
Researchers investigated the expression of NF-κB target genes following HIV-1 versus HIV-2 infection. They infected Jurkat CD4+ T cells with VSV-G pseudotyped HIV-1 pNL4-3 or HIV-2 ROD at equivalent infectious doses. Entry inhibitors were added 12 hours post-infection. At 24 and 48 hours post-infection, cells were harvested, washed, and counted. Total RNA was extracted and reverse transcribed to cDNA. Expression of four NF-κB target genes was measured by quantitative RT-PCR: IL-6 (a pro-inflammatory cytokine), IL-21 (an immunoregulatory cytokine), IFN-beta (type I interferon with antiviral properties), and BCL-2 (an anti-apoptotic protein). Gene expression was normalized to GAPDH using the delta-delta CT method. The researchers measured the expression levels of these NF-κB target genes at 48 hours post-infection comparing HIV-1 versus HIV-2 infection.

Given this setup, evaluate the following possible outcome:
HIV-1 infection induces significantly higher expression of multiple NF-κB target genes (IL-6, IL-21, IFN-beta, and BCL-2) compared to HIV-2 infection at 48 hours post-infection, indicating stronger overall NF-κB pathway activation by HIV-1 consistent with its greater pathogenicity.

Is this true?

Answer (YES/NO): NO